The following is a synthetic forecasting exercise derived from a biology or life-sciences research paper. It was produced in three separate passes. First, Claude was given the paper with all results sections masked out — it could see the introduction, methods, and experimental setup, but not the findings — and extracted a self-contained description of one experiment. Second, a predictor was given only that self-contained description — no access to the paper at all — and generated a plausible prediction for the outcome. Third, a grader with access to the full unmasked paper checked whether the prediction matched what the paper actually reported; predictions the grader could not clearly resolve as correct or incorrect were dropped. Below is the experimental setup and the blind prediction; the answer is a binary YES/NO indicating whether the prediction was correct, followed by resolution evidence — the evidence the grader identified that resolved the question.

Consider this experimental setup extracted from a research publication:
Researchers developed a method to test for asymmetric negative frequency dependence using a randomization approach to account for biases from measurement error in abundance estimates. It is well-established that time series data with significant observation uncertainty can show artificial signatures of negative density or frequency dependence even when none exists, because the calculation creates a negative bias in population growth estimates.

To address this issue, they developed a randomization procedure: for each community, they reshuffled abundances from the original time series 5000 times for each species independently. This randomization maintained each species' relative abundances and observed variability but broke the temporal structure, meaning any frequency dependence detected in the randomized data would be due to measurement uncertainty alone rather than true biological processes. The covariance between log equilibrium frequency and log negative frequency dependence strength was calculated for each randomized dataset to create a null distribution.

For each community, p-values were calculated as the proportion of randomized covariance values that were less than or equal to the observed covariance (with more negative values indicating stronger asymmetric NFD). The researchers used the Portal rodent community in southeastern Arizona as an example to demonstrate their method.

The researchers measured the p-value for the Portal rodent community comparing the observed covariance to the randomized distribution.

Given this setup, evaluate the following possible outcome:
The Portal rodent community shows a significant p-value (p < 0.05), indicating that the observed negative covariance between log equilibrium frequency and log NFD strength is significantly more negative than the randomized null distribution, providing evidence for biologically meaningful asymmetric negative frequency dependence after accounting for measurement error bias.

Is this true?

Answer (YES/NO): YES